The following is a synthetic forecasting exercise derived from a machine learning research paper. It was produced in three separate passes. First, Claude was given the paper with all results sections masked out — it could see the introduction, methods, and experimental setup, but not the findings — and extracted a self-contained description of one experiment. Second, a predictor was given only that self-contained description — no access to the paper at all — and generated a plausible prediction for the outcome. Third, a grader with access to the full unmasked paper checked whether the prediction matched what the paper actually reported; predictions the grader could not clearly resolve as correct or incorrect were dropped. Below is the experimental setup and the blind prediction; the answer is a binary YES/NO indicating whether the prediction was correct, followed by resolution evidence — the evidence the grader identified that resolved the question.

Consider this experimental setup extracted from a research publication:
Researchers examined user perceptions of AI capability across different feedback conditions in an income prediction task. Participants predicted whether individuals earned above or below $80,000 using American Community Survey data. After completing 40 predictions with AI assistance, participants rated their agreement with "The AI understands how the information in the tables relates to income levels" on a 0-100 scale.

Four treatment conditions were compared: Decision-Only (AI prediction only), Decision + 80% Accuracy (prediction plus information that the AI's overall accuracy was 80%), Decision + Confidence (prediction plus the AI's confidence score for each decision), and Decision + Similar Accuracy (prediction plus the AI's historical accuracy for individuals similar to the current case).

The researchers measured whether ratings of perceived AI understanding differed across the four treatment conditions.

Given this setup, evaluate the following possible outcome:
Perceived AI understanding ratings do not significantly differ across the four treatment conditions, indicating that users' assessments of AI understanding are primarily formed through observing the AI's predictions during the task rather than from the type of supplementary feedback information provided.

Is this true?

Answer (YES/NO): YES